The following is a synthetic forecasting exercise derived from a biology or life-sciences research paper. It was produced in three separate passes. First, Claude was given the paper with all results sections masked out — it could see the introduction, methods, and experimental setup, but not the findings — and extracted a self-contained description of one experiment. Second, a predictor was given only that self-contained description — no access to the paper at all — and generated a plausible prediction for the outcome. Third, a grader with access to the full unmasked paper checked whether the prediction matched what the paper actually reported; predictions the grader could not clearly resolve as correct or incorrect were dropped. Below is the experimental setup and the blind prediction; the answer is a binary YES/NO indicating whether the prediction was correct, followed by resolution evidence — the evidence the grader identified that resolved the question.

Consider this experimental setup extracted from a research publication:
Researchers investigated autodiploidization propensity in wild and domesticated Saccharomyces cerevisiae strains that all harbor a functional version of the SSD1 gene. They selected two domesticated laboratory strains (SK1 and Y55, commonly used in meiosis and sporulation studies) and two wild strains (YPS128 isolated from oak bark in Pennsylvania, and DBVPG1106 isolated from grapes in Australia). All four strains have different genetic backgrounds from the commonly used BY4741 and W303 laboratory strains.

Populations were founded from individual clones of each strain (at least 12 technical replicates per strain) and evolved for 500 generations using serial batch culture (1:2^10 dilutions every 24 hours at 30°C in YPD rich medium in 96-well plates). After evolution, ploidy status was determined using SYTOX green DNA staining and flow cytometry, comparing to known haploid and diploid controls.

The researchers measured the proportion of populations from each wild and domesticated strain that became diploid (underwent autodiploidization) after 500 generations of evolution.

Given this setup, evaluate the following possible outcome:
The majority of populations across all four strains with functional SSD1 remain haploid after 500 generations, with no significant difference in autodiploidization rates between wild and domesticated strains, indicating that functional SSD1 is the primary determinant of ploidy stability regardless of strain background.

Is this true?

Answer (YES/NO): NO